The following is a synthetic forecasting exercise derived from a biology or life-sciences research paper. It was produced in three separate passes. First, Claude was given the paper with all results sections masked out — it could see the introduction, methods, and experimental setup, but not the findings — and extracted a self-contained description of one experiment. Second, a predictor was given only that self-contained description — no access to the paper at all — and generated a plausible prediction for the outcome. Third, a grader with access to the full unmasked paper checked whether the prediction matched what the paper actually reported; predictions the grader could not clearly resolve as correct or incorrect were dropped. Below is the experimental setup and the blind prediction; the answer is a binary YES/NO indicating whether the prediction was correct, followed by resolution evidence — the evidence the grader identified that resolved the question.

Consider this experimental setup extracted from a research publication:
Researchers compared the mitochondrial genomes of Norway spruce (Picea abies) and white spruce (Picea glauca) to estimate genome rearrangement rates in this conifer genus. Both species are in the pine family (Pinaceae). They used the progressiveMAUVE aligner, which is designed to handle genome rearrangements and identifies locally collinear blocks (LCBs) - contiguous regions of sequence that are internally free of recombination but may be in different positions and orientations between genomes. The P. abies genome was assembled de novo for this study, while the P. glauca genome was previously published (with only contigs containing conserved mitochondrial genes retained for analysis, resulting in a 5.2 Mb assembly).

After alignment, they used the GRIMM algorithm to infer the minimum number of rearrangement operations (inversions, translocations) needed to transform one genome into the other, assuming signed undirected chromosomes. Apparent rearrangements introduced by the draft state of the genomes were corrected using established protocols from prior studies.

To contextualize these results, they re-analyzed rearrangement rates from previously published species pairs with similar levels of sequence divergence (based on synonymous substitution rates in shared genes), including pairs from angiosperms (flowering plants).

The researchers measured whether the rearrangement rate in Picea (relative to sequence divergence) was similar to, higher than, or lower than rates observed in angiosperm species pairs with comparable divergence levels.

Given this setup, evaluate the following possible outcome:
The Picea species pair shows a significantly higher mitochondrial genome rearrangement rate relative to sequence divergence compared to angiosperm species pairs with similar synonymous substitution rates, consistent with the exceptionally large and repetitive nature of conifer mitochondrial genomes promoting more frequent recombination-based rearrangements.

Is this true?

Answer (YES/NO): YES